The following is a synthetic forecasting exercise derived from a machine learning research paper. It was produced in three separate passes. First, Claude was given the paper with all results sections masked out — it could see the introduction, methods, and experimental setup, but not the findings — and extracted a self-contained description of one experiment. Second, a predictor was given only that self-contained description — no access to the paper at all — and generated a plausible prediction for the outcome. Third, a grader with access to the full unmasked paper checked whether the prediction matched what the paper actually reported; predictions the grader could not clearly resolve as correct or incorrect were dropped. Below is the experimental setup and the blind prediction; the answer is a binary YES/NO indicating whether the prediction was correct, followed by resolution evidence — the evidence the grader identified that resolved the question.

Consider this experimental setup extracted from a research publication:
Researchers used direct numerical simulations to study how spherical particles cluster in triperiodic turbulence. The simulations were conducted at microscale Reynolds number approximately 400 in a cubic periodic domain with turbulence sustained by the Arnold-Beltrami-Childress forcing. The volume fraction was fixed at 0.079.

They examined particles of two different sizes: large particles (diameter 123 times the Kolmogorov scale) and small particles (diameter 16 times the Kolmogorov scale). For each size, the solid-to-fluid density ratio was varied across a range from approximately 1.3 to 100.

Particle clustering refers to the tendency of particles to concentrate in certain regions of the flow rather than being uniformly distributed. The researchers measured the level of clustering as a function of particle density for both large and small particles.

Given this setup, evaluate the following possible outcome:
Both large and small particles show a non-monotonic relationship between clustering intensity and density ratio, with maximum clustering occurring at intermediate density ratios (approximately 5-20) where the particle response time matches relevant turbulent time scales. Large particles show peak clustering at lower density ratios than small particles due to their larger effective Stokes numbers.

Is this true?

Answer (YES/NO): NO